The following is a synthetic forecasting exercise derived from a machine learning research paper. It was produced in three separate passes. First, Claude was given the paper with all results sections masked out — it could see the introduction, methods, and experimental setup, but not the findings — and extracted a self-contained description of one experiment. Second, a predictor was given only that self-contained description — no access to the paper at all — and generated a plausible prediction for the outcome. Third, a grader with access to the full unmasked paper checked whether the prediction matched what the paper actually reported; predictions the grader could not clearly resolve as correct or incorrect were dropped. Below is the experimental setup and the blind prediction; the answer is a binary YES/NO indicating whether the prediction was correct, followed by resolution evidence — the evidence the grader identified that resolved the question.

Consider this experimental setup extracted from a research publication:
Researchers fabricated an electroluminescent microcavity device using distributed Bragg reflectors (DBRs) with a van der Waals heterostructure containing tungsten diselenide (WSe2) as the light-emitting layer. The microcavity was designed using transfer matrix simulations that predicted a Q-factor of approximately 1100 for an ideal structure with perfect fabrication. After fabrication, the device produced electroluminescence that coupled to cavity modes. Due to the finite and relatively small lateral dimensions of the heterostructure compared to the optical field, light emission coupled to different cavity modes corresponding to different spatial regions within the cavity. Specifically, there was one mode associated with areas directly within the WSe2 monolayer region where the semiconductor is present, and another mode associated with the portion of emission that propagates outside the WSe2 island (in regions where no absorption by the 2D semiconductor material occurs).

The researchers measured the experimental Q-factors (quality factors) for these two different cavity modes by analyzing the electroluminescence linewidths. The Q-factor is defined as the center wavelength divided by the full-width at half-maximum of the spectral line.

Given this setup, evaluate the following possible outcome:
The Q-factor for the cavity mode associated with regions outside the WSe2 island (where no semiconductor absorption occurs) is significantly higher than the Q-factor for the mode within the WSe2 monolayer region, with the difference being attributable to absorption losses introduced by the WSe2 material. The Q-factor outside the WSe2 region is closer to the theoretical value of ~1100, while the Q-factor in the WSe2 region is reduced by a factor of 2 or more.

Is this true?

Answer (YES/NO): YES